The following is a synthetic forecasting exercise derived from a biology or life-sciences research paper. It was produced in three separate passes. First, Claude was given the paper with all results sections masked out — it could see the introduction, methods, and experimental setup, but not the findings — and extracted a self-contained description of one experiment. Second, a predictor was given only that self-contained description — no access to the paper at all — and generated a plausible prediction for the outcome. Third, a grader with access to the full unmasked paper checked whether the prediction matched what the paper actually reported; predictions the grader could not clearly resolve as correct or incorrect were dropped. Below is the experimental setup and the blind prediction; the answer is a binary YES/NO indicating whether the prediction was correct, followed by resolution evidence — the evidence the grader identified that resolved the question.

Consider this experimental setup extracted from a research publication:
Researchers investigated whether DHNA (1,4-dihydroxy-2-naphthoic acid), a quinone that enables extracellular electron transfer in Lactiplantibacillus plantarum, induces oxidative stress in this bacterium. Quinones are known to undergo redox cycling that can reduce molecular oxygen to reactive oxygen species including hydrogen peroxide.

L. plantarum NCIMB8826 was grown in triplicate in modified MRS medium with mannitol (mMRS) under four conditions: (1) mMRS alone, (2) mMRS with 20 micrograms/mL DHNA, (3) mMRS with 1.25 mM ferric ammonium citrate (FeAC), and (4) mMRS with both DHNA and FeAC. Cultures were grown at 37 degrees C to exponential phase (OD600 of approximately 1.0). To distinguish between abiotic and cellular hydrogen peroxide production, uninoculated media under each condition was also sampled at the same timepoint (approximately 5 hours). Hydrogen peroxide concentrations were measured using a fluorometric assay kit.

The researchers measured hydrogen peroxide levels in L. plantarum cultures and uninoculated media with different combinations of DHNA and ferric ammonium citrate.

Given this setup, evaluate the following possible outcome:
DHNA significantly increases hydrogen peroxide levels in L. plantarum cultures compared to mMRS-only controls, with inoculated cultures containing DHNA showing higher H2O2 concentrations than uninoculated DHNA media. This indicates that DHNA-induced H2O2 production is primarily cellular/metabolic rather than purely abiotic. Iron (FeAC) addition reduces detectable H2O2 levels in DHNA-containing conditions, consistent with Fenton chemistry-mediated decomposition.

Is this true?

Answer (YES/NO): NO